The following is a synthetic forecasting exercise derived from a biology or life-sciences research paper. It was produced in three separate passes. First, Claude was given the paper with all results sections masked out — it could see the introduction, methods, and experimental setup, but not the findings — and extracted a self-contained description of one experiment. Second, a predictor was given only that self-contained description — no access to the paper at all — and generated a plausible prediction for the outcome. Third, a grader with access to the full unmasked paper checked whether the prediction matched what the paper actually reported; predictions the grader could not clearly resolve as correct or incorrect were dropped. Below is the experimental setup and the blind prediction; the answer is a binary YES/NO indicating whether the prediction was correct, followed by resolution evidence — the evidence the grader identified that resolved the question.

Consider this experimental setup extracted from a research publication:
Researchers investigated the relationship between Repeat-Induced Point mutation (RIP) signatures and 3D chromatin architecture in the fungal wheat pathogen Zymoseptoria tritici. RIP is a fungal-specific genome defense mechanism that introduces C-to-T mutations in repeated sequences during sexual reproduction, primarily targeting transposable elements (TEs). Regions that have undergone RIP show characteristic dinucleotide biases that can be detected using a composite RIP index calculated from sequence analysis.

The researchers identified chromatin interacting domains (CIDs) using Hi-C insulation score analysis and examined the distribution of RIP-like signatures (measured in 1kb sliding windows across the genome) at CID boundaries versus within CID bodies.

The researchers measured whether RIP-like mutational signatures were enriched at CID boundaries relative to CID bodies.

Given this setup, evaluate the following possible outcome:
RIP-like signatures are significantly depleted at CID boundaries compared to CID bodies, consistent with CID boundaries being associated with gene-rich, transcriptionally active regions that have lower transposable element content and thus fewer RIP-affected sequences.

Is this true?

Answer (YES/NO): YES